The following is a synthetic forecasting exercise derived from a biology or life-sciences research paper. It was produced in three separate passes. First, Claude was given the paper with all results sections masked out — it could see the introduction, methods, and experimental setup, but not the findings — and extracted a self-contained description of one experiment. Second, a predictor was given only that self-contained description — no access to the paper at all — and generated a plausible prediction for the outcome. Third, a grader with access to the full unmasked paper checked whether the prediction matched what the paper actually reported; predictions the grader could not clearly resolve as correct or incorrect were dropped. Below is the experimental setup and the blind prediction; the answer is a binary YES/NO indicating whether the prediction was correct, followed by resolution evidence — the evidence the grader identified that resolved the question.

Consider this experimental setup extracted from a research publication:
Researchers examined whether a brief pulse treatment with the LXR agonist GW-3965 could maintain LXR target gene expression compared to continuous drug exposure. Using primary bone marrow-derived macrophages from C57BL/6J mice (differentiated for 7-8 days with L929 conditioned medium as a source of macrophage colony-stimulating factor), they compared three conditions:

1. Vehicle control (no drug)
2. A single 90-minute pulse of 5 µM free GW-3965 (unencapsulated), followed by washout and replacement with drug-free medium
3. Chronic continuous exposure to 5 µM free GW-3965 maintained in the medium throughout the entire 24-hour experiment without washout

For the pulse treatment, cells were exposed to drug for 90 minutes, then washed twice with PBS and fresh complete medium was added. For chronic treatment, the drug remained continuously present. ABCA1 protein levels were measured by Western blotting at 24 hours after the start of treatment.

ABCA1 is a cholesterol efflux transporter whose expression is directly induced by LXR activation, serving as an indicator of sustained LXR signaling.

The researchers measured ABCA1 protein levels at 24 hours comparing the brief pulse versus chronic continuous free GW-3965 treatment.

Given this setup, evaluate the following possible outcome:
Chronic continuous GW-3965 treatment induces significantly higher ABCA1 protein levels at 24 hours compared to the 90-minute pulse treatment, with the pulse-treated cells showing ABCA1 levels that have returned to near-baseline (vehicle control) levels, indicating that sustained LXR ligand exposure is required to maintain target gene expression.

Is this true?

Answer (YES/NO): NO